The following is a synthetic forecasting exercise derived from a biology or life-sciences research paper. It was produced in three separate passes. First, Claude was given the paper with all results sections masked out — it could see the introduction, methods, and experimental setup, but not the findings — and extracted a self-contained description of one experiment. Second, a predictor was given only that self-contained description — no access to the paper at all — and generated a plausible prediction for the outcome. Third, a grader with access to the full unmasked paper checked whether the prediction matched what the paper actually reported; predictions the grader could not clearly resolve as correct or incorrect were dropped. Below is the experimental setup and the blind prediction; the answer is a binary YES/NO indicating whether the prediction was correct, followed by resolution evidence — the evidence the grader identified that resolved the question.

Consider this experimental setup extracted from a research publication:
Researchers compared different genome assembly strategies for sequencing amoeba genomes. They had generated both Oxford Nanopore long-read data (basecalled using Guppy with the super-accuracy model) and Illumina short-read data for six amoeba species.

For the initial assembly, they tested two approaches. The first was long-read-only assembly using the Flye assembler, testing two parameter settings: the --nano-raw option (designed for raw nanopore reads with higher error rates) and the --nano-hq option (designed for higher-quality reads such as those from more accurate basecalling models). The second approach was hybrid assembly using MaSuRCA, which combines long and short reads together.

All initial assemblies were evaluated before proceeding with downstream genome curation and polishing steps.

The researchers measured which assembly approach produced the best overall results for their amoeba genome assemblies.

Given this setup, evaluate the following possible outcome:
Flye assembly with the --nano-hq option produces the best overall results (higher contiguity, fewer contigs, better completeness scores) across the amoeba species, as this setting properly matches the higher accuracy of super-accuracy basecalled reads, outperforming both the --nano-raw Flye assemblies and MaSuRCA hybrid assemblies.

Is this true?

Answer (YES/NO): NO